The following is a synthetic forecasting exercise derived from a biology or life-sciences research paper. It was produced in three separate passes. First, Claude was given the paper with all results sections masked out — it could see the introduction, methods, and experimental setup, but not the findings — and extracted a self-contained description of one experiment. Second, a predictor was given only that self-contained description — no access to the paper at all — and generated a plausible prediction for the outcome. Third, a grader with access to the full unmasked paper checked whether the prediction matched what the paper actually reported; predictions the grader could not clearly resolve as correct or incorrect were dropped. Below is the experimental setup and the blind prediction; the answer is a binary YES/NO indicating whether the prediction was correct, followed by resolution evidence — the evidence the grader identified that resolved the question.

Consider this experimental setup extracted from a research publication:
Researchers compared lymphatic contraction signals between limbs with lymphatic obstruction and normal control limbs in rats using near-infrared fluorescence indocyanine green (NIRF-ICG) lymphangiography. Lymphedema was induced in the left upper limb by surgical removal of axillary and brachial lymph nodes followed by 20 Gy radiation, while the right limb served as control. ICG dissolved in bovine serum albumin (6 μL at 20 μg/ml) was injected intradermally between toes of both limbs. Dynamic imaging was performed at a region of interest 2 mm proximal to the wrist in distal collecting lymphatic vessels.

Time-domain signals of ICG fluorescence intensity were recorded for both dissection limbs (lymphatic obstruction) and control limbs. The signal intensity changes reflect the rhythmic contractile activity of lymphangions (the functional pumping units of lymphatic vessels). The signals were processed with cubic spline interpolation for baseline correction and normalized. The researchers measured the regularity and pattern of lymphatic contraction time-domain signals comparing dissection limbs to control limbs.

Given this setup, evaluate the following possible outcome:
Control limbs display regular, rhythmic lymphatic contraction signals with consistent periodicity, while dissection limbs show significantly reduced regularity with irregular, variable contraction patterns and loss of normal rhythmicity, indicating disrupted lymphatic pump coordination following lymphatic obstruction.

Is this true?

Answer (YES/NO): YES